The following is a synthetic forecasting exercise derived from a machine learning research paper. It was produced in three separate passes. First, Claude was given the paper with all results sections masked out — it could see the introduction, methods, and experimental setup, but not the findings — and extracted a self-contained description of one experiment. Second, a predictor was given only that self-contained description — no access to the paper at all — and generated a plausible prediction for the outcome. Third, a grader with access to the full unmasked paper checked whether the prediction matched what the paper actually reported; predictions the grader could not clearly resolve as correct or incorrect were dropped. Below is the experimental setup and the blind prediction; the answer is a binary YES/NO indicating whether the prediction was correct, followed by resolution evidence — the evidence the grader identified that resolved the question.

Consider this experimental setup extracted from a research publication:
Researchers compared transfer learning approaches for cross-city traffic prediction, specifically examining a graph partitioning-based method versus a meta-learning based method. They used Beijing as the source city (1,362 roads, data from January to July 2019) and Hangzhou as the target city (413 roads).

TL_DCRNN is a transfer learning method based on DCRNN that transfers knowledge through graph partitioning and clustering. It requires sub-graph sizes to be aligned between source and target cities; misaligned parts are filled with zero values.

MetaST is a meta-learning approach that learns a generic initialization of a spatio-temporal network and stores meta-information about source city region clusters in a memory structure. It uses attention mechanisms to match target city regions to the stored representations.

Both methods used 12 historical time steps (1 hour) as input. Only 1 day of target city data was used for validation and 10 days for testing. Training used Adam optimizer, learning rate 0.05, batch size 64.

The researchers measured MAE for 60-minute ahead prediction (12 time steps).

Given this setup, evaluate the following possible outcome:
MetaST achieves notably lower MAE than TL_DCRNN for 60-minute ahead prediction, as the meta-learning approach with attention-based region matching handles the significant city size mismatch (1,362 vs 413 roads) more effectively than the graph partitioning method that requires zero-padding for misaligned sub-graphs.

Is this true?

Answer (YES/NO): YES